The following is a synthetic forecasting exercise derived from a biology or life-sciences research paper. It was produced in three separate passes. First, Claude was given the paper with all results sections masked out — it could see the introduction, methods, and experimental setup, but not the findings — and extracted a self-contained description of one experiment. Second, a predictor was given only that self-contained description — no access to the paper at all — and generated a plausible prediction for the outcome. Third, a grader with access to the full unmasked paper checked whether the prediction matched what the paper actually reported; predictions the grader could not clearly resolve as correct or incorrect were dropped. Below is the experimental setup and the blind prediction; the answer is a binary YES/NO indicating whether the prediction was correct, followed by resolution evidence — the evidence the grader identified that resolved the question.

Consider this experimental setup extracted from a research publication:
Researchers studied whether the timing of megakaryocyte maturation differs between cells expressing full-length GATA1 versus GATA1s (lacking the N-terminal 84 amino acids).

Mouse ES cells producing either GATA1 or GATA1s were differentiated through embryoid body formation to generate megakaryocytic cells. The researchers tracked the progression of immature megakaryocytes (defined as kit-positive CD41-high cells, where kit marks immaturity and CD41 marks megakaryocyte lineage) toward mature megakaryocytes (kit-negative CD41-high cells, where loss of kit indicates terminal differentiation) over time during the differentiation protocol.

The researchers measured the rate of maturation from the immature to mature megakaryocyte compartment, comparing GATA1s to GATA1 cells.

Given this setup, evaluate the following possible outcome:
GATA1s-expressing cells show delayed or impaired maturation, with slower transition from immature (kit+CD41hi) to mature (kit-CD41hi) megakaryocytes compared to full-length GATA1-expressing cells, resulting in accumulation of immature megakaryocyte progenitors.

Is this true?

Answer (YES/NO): YES